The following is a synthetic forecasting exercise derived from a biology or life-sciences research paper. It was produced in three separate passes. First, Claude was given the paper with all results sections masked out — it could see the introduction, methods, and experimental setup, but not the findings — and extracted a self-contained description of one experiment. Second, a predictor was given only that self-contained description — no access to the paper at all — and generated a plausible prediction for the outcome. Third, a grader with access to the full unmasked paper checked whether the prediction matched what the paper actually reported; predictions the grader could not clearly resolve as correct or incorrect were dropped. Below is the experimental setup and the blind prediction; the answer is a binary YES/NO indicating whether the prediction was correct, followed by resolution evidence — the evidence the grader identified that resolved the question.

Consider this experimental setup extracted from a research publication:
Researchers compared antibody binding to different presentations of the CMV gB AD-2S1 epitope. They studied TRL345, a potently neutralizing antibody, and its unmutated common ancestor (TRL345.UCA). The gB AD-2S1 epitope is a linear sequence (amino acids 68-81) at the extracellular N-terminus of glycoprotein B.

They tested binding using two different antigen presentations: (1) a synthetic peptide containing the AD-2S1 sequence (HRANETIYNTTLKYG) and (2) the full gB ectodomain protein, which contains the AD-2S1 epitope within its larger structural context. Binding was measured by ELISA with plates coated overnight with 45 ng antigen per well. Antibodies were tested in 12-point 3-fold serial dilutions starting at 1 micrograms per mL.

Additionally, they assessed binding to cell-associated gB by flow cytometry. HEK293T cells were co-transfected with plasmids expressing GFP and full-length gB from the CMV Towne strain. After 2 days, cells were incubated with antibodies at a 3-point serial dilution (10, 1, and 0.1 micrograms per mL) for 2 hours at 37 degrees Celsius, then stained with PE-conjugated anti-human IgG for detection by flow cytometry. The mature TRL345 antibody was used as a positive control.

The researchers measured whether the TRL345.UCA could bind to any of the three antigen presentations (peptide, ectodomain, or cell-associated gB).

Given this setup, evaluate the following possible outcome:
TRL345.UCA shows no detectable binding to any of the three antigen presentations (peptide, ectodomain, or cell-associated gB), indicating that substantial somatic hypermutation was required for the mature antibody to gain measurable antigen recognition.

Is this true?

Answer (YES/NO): NO